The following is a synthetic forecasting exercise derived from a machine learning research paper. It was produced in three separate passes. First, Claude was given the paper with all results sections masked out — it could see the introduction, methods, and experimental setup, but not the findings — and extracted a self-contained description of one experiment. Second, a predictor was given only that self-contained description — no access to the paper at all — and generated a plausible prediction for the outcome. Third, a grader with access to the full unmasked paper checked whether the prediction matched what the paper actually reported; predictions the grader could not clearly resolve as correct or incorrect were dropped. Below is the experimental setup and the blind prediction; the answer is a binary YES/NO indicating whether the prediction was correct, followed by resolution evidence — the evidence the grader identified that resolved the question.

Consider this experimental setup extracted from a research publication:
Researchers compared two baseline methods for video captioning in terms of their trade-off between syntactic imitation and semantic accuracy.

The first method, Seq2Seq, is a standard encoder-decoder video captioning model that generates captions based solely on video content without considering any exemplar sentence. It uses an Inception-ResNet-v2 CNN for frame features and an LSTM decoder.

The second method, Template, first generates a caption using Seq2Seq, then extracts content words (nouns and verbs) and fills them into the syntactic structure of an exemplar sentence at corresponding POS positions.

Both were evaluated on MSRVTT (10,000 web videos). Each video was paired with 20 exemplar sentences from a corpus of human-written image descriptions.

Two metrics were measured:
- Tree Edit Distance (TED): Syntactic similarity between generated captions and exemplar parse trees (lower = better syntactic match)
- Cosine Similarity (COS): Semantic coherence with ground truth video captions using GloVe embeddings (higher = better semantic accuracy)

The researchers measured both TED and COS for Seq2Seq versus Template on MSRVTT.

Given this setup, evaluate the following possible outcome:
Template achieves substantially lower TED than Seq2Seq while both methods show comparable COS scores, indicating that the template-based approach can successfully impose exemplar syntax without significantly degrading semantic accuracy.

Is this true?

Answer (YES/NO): NO